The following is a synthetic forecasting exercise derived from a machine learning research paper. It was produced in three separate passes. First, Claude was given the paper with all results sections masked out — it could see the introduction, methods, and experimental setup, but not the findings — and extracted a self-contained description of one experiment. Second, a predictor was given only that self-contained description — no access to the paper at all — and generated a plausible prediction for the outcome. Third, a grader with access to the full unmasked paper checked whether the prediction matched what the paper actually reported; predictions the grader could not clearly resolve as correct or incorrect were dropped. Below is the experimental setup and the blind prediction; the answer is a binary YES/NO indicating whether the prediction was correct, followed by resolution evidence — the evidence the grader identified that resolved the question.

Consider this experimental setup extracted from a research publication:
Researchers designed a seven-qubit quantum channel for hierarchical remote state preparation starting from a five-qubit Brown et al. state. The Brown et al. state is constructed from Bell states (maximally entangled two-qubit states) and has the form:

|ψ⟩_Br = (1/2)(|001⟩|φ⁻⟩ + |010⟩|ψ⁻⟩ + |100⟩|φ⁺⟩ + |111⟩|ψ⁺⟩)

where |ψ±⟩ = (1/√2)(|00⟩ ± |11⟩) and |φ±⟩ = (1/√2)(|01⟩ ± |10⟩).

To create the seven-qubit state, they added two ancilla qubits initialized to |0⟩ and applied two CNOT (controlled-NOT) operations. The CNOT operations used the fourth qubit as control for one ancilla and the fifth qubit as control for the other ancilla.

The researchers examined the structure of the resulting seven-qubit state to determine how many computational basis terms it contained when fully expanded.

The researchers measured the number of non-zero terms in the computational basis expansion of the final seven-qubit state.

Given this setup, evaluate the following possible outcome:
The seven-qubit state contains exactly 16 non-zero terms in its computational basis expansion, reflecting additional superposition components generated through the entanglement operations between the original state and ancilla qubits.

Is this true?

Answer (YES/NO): NO